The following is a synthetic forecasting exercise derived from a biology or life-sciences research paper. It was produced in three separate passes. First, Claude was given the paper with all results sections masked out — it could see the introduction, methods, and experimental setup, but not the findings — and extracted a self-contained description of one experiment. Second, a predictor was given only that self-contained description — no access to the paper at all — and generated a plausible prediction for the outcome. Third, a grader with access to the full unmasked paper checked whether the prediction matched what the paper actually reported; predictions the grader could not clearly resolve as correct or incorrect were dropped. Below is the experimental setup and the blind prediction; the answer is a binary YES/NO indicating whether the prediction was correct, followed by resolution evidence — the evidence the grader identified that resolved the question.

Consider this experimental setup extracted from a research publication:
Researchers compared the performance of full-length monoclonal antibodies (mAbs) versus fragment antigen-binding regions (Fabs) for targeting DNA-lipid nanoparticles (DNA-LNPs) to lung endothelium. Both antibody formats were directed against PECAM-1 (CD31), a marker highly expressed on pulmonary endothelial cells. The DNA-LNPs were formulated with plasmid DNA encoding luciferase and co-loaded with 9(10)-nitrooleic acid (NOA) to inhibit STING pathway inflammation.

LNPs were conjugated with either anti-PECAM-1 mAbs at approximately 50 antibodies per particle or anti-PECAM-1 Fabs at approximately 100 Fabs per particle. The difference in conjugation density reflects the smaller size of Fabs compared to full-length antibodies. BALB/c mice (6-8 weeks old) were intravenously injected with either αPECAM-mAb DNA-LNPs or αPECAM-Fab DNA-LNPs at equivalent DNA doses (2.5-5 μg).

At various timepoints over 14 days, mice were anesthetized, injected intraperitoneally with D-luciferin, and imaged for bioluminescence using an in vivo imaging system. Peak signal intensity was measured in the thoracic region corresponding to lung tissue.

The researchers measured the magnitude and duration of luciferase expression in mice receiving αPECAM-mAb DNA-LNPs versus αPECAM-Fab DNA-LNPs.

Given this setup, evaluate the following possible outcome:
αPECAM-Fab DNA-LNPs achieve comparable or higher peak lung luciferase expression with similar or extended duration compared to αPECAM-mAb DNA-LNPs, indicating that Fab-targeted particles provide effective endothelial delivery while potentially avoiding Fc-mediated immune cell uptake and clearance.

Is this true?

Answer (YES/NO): YES